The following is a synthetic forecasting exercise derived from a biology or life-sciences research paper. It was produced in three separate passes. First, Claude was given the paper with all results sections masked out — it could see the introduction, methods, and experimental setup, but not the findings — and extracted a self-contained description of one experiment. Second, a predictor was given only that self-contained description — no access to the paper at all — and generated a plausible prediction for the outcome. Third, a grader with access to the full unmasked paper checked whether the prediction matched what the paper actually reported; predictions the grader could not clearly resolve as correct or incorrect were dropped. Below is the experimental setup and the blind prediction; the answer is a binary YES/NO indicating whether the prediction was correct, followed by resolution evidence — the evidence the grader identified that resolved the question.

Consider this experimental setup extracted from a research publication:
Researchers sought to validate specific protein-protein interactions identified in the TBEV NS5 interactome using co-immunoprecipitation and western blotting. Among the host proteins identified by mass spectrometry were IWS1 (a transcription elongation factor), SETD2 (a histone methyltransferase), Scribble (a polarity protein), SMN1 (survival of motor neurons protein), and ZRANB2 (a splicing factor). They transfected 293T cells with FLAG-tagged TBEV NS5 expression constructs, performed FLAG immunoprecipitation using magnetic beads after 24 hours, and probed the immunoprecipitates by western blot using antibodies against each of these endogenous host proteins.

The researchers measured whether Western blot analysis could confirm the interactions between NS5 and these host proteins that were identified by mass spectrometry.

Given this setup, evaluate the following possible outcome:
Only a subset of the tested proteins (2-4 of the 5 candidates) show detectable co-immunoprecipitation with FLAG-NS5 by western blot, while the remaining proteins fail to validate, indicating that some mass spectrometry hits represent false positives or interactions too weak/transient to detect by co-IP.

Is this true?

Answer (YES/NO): NO